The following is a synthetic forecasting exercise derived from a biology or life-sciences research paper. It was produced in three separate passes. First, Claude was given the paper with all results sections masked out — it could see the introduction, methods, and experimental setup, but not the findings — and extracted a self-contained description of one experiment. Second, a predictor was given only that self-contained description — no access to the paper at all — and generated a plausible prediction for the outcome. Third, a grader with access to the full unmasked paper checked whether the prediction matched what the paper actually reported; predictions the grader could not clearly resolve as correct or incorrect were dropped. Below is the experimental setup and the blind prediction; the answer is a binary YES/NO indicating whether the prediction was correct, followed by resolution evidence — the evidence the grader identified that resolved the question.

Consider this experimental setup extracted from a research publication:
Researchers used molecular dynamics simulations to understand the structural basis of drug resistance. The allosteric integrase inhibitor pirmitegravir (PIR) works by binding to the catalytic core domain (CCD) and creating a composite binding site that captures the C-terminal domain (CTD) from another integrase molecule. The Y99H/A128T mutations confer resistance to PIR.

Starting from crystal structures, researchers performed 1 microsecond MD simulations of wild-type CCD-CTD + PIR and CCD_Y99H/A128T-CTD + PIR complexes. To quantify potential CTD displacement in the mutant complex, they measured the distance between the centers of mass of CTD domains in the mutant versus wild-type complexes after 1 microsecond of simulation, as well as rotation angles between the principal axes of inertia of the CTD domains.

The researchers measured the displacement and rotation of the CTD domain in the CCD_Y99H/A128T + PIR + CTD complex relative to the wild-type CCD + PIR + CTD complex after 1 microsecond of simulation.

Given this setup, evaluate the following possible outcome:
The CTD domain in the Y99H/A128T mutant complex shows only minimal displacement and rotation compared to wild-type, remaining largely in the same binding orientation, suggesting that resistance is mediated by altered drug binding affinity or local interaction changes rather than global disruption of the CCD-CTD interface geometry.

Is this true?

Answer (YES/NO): NO